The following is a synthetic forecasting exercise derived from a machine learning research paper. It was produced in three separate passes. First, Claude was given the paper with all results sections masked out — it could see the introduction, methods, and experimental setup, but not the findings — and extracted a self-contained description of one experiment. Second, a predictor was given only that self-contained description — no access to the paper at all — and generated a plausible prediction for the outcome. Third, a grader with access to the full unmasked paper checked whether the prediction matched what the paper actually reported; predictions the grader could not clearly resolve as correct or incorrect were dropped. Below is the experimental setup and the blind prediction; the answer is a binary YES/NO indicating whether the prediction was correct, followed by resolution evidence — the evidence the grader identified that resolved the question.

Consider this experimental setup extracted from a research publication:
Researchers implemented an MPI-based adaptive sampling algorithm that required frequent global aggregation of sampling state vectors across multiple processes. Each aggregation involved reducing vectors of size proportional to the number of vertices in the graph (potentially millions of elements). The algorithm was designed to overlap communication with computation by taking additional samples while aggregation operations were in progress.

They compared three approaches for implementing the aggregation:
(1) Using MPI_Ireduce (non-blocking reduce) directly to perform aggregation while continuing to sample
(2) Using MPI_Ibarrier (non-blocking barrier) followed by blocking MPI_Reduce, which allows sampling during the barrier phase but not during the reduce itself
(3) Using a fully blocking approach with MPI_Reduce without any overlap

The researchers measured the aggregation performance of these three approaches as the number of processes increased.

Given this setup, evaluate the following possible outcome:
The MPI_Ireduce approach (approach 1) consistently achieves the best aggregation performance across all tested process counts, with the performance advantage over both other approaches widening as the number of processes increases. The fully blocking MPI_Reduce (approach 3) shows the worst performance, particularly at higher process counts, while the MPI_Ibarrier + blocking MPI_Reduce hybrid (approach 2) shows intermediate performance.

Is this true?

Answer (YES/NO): NO